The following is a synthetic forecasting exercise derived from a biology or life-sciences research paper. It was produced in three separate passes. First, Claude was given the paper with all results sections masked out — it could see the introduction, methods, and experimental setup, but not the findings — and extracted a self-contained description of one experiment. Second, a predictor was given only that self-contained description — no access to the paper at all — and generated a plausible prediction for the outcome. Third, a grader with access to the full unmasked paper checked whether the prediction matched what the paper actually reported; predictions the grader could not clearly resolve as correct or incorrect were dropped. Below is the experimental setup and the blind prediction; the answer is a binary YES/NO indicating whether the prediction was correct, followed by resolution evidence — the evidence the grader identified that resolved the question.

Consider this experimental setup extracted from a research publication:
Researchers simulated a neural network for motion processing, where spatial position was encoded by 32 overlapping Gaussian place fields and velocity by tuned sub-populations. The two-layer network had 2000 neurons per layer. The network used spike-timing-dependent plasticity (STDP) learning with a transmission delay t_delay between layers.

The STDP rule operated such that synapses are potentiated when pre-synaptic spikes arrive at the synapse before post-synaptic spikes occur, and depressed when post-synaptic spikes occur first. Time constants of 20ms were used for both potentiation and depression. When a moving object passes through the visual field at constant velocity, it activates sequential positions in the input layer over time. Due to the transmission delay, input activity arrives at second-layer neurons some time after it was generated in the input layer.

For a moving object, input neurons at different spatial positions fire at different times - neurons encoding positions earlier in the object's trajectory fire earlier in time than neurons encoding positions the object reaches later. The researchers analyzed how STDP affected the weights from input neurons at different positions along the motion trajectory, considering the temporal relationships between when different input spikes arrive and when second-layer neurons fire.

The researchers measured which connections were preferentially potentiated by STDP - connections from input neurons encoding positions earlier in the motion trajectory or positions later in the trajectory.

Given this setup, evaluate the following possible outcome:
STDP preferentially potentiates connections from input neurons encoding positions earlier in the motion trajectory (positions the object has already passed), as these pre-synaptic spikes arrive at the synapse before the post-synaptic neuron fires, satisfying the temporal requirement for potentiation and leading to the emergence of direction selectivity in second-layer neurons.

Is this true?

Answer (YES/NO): NO